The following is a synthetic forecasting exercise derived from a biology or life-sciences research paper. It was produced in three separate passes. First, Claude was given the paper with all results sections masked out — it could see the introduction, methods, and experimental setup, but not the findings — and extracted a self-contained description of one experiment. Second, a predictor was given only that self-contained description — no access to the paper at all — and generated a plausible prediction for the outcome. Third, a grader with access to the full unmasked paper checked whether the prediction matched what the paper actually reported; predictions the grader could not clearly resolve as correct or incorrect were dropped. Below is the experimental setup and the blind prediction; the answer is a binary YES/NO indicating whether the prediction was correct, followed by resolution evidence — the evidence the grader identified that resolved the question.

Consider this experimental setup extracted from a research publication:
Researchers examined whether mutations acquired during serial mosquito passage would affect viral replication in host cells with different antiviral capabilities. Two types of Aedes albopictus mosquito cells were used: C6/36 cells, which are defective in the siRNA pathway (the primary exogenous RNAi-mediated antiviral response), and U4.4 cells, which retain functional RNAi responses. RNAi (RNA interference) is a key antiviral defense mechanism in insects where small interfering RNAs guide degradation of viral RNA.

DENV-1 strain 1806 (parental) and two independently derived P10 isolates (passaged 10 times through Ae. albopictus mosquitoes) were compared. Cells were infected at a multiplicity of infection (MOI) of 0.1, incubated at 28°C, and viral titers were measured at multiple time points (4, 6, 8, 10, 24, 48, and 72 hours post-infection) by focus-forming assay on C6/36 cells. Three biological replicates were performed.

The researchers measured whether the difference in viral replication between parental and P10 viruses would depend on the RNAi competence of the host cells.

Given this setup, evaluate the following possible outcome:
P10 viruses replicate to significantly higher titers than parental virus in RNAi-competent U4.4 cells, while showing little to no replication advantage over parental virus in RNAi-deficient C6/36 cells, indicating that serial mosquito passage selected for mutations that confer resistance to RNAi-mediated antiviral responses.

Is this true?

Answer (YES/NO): NO